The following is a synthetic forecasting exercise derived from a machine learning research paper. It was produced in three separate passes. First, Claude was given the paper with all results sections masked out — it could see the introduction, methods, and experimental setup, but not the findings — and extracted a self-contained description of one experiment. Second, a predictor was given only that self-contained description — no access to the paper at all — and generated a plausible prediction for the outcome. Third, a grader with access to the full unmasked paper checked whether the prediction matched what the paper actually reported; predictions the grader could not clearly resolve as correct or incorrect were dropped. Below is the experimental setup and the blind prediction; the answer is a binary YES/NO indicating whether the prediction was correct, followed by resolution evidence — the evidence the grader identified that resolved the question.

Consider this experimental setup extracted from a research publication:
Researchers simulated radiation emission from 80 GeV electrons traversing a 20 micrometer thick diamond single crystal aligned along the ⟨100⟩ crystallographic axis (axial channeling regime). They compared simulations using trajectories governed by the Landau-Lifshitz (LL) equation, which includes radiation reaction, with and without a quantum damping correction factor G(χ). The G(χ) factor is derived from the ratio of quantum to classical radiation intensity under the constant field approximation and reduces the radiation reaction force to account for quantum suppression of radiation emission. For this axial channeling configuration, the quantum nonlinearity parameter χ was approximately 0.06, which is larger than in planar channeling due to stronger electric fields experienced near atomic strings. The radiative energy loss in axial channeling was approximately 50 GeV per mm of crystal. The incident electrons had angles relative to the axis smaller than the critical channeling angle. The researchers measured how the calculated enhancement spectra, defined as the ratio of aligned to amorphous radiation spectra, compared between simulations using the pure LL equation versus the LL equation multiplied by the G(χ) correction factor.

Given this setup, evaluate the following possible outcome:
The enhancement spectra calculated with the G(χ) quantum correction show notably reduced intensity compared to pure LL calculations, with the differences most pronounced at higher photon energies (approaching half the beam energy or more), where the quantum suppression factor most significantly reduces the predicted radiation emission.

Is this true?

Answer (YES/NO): NO